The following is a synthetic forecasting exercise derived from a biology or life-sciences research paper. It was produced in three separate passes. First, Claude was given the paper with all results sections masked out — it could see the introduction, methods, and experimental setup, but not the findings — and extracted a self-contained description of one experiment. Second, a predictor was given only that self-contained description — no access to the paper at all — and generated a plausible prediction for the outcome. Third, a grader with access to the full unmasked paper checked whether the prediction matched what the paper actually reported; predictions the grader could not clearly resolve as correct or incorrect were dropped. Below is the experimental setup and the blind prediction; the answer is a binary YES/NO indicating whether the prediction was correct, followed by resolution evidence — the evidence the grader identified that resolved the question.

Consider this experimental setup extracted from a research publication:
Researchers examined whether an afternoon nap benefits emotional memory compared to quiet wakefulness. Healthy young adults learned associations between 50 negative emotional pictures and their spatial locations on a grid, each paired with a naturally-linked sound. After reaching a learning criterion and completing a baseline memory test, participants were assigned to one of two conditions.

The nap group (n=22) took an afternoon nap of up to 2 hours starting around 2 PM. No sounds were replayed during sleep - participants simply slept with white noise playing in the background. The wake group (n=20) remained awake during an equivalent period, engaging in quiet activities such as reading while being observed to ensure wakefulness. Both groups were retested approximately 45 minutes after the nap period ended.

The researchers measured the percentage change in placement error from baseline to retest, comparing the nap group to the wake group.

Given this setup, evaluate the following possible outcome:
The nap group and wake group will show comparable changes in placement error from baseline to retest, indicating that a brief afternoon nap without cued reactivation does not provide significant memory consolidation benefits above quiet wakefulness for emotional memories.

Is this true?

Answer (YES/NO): YES